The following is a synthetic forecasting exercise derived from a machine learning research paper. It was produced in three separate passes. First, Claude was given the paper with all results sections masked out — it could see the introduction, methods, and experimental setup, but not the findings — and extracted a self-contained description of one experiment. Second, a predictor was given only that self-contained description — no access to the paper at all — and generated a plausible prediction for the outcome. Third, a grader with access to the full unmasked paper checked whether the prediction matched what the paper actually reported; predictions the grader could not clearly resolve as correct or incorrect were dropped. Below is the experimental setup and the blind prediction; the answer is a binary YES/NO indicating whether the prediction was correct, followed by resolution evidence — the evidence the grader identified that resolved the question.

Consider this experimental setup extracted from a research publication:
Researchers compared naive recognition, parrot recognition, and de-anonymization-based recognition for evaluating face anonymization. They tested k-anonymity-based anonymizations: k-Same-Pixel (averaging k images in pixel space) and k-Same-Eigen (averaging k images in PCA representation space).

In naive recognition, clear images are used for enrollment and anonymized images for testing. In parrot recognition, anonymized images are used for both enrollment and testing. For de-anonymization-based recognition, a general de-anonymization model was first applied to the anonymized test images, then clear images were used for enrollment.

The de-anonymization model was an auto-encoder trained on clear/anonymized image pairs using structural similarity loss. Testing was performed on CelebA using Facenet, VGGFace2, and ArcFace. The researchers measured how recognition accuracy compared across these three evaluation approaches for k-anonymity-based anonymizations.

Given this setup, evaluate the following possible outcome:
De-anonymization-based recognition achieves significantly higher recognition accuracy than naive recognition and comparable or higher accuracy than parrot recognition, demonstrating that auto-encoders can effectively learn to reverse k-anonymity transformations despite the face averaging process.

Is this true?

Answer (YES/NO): NO